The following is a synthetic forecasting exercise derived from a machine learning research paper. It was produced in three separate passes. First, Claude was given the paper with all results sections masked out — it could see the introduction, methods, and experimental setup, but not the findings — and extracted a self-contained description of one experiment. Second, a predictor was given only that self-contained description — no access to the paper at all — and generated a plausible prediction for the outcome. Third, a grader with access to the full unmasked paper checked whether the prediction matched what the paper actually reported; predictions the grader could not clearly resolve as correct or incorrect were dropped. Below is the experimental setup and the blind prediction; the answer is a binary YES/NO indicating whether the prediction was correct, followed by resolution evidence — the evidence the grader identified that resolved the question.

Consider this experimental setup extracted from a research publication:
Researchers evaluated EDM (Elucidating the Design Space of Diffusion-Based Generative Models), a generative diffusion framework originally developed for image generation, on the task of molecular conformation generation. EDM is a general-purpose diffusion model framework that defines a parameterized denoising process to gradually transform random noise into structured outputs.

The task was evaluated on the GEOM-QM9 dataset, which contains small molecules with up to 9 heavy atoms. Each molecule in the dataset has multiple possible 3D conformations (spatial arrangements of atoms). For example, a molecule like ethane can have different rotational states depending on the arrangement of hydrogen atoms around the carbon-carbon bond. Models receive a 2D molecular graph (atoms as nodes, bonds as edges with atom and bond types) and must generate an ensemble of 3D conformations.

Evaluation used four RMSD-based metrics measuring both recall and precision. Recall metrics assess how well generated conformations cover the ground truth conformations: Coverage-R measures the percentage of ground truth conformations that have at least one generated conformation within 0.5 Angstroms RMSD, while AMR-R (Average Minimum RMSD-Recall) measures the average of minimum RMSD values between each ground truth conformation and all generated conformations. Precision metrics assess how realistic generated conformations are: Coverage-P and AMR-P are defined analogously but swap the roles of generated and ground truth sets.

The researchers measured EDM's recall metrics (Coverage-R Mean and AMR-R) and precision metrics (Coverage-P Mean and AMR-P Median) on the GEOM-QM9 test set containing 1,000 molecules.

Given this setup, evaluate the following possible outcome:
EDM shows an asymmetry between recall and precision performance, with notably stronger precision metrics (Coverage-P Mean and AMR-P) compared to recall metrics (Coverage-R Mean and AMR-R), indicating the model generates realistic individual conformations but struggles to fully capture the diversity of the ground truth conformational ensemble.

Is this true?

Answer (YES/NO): YES